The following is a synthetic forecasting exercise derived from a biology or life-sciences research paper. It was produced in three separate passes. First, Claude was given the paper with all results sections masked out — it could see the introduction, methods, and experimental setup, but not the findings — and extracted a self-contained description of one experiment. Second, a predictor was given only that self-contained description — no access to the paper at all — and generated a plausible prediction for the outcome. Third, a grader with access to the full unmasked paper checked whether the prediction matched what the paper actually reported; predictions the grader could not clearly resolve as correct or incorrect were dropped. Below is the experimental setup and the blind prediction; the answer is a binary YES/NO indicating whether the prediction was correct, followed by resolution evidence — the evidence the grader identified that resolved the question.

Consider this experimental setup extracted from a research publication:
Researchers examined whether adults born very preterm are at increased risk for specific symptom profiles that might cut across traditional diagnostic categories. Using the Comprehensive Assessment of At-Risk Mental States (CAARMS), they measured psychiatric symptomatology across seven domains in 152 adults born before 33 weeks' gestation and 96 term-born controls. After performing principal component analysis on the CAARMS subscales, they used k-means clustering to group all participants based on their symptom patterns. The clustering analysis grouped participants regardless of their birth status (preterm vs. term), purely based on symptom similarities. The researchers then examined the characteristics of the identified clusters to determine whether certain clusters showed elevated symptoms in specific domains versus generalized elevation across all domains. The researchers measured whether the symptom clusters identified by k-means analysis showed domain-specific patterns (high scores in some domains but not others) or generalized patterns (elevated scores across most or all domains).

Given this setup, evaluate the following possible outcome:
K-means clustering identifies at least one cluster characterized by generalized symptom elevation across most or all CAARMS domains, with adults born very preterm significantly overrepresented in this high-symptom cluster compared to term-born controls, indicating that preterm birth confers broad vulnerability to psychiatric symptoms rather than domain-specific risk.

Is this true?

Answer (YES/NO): YES